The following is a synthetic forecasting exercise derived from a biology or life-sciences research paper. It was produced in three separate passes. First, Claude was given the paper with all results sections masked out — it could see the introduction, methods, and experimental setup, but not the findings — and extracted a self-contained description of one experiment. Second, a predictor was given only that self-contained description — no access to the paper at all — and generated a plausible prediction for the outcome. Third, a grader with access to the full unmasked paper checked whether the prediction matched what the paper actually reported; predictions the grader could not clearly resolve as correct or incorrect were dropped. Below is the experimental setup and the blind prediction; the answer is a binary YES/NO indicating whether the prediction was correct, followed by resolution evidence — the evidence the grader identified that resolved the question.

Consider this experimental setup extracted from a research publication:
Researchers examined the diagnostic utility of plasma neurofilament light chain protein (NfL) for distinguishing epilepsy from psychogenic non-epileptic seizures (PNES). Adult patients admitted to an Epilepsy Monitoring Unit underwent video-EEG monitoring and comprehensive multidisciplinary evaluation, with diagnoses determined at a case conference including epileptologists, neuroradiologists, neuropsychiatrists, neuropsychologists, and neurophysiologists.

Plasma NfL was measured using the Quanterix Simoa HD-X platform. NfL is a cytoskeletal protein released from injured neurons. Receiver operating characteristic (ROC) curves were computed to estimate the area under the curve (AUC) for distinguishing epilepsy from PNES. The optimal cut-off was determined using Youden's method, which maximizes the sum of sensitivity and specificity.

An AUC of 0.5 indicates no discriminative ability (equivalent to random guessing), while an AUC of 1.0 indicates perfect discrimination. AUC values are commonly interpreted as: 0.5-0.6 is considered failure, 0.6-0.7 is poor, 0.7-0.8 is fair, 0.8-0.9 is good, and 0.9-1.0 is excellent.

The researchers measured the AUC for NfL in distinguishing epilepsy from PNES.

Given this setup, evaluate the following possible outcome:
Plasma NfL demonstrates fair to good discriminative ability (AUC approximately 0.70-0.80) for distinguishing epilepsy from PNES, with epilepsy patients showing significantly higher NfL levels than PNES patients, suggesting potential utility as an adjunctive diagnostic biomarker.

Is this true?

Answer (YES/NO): NO